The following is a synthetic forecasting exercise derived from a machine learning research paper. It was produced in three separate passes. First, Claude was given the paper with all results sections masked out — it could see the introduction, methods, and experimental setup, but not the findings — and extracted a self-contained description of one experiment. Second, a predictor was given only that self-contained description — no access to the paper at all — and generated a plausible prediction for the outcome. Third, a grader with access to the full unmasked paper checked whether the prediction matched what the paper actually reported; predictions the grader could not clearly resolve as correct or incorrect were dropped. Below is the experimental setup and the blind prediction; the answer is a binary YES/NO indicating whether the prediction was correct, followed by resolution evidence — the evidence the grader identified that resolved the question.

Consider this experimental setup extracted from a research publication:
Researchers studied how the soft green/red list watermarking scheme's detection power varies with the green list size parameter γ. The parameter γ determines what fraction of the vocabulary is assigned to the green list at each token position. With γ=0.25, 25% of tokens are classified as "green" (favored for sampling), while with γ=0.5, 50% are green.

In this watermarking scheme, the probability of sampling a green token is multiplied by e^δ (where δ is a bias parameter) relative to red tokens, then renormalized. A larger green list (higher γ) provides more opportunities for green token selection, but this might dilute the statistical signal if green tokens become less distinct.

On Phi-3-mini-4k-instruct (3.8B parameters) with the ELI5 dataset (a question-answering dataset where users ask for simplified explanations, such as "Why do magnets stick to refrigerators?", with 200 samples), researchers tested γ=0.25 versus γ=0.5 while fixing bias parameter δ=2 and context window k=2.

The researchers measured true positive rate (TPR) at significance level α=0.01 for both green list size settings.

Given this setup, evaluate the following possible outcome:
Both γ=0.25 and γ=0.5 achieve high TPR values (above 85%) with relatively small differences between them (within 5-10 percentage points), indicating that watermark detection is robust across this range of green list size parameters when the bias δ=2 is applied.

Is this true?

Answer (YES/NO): YES